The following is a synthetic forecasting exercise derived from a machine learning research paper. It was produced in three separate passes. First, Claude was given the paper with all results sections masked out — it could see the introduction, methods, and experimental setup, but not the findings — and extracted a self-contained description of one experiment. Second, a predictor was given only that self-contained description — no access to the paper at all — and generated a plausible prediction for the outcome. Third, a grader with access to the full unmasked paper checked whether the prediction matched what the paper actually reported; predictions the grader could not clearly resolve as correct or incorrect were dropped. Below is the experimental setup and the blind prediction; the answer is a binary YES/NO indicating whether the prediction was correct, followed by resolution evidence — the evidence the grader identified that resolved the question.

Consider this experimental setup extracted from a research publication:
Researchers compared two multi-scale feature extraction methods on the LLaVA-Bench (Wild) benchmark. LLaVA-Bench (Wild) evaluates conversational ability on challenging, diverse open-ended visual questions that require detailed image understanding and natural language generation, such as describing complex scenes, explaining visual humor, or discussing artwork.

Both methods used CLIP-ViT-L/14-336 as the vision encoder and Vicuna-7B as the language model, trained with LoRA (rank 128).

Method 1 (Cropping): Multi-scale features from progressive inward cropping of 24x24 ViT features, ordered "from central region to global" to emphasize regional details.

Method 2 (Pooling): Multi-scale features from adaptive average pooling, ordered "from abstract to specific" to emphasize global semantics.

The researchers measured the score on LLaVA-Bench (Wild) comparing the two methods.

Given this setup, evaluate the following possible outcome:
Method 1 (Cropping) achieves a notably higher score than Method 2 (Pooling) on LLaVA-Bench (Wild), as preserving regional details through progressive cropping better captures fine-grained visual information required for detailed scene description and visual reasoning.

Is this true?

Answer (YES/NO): NO